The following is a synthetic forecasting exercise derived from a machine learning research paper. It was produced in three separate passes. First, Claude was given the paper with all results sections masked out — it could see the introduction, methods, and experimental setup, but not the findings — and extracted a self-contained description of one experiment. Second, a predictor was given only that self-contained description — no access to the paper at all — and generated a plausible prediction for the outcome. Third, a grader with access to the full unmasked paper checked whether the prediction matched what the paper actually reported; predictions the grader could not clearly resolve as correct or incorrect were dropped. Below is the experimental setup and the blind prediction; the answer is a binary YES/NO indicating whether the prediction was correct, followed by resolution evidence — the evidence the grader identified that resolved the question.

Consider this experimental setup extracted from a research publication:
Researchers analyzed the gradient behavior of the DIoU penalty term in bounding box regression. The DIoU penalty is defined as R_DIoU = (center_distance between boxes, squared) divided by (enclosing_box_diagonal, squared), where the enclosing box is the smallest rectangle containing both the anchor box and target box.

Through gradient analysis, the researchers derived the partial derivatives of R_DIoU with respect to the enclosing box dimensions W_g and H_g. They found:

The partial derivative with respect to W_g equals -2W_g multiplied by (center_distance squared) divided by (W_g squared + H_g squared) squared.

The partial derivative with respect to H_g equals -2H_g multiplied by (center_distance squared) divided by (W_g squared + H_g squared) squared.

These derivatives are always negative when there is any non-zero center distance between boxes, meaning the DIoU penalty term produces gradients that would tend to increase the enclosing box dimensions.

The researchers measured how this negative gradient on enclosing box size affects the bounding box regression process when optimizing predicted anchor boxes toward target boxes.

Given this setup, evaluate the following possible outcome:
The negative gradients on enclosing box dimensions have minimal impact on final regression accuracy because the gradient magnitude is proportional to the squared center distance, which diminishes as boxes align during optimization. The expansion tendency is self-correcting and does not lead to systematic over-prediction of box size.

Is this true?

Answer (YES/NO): NO